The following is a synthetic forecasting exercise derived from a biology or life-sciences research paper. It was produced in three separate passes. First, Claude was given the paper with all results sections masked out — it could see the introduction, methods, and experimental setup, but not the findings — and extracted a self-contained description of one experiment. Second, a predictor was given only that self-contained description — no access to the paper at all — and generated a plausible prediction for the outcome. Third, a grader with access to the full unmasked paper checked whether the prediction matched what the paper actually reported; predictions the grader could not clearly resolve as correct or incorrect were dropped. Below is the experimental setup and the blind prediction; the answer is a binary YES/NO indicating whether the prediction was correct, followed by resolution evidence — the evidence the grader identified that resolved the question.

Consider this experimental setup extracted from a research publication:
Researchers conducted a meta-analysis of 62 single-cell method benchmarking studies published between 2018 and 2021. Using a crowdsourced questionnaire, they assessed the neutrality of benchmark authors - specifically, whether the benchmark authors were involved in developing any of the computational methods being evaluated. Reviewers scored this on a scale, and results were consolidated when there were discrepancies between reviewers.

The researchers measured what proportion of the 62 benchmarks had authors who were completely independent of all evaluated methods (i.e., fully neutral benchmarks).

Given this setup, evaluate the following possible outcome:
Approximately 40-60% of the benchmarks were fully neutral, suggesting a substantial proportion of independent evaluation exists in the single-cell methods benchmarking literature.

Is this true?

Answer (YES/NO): NO